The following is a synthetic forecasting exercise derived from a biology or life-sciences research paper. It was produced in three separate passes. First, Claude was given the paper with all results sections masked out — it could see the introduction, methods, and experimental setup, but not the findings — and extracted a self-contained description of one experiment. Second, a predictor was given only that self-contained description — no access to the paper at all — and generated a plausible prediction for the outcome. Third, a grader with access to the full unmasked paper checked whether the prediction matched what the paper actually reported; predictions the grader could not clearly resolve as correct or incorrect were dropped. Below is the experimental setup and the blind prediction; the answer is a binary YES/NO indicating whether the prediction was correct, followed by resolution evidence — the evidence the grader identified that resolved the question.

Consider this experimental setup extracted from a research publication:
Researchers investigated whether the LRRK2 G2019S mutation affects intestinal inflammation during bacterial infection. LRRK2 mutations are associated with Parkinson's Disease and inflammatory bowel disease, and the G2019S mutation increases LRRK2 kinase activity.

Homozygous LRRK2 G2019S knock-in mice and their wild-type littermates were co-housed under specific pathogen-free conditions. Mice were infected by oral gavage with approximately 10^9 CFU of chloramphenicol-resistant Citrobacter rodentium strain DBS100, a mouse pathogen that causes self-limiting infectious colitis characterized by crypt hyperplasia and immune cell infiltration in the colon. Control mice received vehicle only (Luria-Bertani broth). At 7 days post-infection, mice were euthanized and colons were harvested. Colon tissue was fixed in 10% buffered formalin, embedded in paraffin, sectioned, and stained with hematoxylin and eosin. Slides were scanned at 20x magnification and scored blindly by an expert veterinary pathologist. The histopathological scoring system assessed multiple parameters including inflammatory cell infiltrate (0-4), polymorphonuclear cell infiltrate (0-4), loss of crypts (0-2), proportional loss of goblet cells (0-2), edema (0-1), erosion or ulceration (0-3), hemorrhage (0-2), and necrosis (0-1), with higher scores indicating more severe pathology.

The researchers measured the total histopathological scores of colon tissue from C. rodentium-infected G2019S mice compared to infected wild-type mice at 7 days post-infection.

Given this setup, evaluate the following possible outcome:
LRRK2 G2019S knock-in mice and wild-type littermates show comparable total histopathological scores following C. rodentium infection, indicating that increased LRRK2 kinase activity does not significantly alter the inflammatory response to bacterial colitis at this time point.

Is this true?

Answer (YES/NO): NO